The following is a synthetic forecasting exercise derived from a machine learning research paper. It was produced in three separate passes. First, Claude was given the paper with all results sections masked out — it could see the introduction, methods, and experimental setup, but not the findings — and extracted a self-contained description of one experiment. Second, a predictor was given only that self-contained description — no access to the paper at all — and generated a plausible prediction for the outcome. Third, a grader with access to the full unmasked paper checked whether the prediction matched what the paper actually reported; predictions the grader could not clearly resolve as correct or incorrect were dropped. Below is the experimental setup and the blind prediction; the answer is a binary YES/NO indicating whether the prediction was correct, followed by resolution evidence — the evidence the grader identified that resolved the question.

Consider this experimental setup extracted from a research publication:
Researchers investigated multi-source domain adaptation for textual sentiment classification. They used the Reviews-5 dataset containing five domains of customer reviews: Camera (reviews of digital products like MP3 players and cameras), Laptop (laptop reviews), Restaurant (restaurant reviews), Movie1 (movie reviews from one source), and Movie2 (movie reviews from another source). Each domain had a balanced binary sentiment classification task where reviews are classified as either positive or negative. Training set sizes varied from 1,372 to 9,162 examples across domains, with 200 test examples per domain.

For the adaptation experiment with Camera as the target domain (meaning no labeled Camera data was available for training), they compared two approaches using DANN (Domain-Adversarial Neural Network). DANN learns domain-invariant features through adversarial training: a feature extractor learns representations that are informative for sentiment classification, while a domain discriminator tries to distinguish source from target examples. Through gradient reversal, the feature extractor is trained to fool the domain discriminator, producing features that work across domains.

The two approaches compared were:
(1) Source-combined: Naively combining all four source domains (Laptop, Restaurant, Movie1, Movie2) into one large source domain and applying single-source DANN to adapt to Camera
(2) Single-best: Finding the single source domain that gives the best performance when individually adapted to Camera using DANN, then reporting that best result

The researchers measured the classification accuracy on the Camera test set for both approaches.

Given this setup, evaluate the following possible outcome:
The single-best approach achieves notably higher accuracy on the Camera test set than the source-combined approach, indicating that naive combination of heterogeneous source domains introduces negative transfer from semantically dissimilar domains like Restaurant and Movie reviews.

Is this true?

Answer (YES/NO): YES